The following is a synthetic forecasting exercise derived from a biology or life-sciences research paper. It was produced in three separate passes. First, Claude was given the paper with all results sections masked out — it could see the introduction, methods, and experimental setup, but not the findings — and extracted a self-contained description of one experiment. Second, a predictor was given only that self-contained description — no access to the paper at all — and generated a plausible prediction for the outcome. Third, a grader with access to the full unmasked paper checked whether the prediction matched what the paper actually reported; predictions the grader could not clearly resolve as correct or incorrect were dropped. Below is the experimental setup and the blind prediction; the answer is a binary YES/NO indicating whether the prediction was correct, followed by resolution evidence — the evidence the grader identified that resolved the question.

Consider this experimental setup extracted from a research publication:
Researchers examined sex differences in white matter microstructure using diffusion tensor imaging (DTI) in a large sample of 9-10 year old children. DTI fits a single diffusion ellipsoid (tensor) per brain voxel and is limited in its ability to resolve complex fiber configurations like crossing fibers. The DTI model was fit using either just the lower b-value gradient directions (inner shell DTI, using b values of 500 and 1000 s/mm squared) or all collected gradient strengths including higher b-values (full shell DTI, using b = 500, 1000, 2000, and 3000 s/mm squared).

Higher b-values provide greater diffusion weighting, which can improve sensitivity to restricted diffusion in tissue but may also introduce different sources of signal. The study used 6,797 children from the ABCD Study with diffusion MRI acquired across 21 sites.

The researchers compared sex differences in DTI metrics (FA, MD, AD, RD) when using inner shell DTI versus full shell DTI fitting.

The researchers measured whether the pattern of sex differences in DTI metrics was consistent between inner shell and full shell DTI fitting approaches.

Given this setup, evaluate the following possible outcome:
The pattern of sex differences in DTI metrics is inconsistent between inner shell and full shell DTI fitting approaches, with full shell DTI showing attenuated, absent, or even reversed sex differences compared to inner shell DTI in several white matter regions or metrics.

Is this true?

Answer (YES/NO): NO